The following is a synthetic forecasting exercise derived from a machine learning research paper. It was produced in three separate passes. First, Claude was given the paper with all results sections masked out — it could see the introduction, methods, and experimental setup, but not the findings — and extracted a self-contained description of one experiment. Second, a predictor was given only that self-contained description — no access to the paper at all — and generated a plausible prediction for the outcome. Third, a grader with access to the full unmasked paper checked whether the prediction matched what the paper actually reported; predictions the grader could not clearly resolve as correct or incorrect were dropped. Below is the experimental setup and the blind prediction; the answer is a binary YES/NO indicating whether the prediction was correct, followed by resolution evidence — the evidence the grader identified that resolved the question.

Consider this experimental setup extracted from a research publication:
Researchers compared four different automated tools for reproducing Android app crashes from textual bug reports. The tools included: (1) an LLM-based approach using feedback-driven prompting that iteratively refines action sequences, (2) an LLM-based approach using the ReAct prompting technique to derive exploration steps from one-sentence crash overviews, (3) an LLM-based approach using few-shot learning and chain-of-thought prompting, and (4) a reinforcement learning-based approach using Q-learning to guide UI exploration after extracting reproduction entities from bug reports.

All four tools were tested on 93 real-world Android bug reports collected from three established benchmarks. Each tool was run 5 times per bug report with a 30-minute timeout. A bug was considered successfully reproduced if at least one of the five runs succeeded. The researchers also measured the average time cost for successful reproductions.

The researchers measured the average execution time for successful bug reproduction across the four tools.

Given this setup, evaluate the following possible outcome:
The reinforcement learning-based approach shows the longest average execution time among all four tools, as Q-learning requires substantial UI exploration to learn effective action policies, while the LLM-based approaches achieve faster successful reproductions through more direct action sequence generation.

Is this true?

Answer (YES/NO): YES